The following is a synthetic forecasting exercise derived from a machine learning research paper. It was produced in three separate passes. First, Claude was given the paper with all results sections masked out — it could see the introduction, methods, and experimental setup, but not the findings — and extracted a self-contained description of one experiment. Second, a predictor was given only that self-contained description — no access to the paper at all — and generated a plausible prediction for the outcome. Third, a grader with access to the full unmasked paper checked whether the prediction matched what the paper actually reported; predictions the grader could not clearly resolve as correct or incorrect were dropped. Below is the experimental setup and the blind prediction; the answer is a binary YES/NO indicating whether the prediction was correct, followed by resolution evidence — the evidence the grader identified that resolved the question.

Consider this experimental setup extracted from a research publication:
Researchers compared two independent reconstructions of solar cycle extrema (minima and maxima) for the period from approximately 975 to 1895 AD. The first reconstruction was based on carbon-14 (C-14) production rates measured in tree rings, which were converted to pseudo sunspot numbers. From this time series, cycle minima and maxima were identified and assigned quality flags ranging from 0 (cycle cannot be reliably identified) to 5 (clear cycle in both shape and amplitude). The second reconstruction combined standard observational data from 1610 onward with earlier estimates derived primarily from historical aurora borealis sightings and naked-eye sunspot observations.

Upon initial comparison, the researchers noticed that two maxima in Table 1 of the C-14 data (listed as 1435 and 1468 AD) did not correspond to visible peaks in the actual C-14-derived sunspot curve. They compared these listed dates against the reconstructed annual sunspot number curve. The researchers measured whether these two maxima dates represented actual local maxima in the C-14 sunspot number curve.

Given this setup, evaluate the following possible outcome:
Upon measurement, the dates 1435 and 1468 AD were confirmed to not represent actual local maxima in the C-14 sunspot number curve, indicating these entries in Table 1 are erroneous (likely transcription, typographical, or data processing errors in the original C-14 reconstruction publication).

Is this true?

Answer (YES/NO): YES